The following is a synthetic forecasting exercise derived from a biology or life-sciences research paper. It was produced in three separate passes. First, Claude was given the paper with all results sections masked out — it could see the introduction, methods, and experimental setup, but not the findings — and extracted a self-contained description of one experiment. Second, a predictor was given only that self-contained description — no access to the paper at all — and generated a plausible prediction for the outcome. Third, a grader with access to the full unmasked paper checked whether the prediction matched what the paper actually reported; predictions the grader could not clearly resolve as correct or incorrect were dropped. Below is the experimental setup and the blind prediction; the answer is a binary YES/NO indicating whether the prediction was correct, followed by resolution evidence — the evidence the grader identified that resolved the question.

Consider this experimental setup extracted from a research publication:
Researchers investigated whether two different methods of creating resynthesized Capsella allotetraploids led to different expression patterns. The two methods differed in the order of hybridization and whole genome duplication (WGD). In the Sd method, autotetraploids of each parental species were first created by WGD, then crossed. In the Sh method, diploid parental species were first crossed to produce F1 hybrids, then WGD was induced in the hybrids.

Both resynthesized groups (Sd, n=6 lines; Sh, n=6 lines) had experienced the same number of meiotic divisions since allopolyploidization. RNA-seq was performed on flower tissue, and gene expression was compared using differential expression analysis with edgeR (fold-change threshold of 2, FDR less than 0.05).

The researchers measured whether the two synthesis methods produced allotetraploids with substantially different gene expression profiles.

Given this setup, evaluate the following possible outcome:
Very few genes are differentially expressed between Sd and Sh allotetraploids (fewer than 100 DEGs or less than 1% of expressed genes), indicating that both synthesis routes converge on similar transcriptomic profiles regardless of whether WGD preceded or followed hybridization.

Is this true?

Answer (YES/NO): YES